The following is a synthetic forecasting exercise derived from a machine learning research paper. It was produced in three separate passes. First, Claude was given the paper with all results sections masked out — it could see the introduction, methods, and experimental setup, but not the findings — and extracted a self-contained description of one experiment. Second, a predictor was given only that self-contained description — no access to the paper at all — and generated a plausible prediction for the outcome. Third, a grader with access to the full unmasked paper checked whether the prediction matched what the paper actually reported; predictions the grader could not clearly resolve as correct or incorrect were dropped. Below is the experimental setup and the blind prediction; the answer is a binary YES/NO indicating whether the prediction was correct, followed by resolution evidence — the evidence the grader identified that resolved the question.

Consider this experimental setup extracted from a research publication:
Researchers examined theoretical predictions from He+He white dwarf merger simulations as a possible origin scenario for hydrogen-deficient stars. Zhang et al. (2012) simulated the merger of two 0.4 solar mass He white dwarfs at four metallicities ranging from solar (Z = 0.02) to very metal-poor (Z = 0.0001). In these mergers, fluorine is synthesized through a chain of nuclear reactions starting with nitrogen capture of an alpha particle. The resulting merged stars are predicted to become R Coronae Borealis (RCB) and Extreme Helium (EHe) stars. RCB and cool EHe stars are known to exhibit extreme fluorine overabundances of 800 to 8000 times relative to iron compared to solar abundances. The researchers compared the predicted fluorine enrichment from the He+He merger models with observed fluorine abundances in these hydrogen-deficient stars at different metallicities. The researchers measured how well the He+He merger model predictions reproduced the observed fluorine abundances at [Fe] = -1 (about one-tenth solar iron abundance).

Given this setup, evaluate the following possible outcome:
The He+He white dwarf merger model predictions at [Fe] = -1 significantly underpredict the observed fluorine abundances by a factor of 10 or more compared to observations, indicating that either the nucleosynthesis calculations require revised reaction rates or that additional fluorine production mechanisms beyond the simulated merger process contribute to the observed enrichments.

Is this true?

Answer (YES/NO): YES